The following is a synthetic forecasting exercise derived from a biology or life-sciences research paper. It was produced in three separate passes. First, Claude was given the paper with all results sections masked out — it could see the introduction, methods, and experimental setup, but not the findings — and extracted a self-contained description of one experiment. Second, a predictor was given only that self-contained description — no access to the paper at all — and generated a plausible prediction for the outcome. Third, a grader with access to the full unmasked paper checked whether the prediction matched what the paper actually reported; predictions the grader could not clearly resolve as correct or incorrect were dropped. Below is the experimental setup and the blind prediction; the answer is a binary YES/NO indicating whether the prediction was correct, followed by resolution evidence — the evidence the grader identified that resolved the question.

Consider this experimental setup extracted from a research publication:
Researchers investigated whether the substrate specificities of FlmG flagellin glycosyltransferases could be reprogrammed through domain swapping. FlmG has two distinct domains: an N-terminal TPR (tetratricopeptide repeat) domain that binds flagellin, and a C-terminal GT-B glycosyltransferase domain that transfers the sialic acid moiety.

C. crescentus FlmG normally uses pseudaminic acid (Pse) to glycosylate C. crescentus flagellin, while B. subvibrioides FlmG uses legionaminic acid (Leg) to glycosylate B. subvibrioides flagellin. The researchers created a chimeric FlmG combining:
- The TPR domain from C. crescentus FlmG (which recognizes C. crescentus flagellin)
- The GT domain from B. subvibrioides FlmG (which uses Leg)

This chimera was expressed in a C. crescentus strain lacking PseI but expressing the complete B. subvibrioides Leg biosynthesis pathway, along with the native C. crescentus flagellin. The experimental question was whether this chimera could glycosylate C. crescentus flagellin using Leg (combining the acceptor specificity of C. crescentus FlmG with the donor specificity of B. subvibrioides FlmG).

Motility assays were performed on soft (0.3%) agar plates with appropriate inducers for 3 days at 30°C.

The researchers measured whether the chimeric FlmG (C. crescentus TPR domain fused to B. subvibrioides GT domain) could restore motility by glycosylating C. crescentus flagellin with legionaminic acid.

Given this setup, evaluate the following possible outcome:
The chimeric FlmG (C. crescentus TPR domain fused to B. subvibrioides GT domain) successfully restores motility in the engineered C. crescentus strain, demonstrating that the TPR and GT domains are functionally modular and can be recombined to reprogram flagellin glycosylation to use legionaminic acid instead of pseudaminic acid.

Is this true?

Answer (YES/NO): NO